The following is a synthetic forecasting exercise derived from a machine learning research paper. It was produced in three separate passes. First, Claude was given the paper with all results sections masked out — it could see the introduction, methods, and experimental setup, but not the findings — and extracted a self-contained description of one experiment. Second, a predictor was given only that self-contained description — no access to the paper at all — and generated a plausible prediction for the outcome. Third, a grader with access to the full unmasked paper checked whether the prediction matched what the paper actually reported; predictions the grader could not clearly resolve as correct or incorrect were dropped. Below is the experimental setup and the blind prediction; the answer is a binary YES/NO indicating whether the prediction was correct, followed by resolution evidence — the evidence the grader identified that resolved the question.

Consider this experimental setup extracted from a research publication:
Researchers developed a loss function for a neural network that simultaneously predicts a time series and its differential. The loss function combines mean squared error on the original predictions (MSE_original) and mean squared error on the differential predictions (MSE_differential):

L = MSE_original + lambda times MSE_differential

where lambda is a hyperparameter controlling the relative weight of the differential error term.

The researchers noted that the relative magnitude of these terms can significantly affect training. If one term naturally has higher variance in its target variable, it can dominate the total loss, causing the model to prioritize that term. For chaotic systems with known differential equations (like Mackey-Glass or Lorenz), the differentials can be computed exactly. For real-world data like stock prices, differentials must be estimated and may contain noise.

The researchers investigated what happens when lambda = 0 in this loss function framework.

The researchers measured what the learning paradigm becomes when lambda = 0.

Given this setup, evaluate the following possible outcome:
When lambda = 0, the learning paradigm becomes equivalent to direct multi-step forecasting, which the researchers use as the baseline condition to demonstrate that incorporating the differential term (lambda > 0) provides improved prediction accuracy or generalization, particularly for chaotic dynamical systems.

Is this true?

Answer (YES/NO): NO